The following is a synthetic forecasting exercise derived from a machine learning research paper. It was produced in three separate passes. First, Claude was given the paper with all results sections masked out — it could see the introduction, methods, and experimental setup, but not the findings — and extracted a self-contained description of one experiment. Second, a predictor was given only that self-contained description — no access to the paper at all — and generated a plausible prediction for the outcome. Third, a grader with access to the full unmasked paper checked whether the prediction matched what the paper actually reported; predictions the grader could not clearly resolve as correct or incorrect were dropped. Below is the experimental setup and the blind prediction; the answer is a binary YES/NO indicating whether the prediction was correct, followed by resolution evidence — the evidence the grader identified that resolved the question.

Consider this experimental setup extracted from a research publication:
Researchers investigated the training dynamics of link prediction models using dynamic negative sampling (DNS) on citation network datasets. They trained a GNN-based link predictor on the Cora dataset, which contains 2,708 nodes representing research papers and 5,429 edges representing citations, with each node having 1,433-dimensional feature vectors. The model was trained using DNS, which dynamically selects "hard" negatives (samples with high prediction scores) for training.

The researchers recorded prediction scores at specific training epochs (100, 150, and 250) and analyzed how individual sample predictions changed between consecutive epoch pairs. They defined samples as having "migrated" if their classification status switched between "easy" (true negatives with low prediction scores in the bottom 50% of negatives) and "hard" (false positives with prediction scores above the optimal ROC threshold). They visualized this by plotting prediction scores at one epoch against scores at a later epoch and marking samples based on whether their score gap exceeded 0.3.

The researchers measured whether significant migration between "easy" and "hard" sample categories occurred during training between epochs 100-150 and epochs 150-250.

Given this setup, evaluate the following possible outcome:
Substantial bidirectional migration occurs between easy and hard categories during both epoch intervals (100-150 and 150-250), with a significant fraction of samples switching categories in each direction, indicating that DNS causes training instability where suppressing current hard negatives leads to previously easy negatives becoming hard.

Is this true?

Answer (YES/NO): YES